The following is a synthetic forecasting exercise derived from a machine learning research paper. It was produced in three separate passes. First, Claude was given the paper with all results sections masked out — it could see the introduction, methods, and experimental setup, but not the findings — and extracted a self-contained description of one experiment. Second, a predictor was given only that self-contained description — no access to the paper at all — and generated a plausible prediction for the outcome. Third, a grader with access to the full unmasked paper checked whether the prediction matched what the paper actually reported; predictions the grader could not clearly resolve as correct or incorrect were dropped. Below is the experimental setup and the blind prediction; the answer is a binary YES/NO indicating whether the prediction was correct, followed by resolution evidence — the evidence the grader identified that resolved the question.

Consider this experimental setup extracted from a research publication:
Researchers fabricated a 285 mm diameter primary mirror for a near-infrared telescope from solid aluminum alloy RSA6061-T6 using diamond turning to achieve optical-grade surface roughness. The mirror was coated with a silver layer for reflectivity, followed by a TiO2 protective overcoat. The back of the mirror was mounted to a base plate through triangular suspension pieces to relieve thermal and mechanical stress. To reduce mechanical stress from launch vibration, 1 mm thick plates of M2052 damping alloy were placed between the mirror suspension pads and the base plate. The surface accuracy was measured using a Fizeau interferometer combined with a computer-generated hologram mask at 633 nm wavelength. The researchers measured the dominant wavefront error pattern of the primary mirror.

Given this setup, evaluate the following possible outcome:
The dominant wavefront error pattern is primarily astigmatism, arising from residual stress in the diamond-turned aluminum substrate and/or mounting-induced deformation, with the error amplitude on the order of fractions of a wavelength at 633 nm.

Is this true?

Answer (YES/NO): NO